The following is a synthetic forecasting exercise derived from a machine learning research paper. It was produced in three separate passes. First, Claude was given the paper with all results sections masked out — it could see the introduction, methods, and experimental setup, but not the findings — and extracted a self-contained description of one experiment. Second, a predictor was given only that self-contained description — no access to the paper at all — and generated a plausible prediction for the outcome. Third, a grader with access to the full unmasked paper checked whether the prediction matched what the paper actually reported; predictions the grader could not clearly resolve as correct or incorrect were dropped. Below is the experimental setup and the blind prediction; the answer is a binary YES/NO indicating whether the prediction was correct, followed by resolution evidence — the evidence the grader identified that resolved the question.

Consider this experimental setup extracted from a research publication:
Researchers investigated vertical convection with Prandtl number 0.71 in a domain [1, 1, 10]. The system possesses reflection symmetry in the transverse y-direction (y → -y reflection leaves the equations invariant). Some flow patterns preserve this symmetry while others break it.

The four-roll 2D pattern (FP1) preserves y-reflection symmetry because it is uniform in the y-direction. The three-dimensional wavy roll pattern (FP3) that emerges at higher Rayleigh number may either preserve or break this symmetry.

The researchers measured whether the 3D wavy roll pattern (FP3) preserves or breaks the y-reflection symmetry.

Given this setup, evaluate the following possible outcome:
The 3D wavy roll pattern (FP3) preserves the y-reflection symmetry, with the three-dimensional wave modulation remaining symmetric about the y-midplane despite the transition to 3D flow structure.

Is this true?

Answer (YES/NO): YES